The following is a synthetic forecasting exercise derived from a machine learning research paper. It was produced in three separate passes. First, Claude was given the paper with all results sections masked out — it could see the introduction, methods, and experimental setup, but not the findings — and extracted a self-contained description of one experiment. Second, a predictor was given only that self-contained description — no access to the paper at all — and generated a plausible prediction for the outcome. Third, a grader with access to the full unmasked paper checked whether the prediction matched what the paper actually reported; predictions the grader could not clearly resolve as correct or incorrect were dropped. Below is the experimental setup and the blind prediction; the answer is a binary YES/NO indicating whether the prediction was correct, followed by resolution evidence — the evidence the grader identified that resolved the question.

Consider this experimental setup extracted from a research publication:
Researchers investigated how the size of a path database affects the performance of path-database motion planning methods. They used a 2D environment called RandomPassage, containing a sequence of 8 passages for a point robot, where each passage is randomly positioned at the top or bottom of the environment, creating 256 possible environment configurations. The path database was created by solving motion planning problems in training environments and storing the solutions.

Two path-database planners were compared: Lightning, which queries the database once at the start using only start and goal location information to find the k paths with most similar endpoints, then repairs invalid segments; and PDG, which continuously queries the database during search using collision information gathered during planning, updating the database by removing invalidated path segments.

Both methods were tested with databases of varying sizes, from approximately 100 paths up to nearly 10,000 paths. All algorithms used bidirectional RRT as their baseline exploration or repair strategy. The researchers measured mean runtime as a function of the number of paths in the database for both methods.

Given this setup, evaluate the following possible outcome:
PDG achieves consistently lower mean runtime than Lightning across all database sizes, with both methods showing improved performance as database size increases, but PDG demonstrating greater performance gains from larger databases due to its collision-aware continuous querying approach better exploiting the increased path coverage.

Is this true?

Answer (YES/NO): NO